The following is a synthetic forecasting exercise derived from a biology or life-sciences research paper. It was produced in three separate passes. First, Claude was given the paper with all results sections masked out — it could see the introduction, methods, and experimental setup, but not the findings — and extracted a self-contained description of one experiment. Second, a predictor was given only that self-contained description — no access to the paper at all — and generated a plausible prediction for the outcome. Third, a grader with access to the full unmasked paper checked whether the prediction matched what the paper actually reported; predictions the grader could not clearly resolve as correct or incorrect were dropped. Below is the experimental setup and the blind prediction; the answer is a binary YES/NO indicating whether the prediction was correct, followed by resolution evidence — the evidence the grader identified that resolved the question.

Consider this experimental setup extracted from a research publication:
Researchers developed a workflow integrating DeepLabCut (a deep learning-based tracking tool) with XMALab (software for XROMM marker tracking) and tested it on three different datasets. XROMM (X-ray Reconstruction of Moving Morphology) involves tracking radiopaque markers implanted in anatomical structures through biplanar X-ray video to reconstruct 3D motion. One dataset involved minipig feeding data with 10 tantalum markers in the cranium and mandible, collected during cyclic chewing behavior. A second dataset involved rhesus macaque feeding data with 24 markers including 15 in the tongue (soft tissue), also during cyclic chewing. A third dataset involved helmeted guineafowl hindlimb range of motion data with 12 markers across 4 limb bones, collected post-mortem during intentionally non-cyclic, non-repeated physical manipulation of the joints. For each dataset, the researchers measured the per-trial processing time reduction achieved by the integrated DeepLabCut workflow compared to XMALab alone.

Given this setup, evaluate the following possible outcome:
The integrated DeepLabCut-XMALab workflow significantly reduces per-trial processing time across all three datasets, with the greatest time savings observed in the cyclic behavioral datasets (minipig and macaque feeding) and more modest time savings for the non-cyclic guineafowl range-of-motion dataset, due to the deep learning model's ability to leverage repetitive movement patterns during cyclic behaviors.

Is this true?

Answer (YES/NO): NO